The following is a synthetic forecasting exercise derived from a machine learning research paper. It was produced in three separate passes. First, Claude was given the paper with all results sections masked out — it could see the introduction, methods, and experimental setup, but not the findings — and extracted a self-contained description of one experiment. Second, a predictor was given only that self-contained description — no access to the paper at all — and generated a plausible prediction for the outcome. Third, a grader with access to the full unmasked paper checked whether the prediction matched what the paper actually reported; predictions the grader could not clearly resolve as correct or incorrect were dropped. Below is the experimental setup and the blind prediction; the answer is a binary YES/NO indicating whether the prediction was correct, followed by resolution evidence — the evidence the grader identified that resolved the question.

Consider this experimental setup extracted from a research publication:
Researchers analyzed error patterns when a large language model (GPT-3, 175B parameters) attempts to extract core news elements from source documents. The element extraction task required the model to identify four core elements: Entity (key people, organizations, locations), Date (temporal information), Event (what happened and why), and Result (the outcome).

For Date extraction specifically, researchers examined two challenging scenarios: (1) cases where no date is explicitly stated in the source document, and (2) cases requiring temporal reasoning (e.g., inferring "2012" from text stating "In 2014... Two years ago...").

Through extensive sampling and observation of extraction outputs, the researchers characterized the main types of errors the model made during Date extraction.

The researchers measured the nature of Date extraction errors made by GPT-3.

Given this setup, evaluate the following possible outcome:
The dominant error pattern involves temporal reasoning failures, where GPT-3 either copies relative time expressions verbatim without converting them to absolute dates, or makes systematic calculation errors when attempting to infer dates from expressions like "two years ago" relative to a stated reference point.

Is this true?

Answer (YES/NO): NO